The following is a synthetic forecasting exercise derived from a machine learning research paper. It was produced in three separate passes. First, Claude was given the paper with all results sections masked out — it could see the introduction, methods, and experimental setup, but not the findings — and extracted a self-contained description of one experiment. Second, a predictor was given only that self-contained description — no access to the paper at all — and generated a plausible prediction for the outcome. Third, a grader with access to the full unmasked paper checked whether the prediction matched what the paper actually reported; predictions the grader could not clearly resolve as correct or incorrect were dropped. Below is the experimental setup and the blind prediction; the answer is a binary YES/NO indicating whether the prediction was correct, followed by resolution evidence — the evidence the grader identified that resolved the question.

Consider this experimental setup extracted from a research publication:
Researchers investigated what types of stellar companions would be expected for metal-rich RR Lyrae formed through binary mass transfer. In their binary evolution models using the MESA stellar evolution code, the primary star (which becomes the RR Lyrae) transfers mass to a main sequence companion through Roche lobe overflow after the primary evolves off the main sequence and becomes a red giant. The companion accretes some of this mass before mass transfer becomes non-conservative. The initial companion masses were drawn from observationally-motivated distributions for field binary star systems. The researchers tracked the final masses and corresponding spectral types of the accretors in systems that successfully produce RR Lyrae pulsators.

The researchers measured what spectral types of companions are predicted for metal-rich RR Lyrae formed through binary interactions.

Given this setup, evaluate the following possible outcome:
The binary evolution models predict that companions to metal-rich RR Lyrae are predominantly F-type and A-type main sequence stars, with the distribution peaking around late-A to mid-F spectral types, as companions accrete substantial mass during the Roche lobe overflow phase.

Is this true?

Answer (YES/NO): NO